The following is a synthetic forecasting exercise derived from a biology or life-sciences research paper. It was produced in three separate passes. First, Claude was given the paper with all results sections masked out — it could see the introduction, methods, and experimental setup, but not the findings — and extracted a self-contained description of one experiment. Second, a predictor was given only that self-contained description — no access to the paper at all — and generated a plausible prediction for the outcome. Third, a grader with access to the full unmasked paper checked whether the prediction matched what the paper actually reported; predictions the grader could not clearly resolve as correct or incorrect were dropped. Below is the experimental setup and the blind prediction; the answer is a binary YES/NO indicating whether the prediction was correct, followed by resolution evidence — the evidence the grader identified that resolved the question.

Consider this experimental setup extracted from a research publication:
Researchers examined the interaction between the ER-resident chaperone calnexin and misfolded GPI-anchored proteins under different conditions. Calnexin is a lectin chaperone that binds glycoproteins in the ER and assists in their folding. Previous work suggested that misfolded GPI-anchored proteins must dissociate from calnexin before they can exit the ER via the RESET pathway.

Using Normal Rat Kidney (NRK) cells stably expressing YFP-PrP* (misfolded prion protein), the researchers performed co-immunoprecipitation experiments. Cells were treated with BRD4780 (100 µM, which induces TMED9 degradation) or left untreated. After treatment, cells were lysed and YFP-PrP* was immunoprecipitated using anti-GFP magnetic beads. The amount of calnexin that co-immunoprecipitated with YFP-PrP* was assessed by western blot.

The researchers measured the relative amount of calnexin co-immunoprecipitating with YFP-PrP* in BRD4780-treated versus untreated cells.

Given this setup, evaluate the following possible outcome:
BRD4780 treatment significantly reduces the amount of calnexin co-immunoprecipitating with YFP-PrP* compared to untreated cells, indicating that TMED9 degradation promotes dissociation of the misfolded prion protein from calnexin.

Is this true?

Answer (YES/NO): NO